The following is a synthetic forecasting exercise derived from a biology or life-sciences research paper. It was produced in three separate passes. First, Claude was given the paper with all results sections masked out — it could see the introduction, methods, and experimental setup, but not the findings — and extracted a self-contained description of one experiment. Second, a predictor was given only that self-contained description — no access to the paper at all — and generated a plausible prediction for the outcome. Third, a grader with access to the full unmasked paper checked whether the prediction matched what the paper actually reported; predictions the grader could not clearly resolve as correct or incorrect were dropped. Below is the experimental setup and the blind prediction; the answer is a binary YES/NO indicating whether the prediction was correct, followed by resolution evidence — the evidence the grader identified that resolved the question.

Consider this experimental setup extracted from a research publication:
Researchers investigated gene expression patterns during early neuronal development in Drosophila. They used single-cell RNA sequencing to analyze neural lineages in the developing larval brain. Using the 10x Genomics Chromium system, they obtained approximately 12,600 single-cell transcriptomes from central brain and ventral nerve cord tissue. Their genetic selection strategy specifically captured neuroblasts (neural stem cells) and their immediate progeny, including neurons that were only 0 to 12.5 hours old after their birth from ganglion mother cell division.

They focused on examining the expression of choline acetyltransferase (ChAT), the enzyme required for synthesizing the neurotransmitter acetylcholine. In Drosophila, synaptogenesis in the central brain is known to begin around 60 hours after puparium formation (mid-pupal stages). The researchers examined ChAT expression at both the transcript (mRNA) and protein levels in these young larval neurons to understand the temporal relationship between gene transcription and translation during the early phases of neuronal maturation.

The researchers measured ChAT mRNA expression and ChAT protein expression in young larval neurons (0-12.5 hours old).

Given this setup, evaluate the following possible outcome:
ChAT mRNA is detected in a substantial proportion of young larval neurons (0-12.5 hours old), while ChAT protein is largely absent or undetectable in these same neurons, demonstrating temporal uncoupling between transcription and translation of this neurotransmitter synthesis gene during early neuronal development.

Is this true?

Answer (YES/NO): YES